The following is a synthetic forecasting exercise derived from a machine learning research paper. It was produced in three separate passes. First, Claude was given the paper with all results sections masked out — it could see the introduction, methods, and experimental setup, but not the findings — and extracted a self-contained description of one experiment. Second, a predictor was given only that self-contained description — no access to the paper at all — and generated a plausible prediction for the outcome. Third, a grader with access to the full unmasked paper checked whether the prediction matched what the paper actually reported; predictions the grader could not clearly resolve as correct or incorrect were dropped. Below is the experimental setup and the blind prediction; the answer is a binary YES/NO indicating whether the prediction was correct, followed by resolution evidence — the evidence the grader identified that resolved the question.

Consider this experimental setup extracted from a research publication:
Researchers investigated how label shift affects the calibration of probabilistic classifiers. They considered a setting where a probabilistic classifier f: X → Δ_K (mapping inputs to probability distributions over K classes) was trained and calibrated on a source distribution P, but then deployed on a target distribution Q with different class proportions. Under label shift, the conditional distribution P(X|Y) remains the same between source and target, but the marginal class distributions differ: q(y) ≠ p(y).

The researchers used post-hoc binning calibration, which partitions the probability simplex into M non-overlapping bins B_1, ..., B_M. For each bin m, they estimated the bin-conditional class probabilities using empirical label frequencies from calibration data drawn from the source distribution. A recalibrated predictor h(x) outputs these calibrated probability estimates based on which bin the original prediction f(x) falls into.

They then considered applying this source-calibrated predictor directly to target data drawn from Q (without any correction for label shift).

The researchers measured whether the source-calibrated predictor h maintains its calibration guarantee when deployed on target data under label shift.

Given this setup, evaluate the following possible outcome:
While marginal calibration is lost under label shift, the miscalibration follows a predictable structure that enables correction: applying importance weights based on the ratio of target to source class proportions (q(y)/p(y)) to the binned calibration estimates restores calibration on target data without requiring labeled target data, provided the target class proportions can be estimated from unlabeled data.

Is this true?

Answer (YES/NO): YES